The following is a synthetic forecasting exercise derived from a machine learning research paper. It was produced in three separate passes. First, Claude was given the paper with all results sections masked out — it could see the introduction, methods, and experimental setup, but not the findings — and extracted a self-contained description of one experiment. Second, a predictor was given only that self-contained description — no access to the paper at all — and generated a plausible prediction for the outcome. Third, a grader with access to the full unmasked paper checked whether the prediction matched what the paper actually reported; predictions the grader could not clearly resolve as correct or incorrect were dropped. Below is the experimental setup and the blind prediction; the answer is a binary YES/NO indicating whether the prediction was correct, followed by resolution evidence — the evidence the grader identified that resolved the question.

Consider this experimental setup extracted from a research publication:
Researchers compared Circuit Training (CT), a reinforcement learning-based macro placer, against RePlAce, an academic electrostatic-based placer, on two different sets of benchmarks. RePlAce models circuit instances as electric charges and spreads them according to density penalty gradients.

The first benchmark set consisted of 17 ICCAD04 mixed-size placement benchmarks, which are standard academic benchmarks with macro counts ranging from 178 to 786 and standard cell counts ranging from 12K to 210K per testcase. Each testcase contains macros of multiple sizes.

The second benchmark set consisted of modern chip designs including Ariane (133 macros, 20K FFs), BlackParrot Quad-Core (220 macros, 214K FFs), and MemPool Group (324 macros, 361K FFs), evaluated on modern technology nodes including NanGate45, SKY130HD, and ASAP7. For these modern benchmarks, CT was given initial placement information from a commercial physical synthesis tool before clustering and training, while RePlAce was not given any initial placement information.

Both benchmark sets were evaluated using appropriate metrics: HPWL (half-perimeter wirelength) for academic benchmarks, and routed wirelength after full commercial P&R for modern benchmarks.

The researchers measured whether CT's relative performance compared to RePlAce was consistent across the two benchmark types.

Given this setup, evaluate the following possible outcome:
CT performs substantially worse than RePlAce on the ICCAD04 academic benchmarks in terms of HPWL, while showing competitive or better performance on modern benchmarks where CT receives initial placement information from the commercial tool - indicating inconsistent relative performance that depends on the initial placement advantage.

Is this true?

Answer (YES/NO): YES